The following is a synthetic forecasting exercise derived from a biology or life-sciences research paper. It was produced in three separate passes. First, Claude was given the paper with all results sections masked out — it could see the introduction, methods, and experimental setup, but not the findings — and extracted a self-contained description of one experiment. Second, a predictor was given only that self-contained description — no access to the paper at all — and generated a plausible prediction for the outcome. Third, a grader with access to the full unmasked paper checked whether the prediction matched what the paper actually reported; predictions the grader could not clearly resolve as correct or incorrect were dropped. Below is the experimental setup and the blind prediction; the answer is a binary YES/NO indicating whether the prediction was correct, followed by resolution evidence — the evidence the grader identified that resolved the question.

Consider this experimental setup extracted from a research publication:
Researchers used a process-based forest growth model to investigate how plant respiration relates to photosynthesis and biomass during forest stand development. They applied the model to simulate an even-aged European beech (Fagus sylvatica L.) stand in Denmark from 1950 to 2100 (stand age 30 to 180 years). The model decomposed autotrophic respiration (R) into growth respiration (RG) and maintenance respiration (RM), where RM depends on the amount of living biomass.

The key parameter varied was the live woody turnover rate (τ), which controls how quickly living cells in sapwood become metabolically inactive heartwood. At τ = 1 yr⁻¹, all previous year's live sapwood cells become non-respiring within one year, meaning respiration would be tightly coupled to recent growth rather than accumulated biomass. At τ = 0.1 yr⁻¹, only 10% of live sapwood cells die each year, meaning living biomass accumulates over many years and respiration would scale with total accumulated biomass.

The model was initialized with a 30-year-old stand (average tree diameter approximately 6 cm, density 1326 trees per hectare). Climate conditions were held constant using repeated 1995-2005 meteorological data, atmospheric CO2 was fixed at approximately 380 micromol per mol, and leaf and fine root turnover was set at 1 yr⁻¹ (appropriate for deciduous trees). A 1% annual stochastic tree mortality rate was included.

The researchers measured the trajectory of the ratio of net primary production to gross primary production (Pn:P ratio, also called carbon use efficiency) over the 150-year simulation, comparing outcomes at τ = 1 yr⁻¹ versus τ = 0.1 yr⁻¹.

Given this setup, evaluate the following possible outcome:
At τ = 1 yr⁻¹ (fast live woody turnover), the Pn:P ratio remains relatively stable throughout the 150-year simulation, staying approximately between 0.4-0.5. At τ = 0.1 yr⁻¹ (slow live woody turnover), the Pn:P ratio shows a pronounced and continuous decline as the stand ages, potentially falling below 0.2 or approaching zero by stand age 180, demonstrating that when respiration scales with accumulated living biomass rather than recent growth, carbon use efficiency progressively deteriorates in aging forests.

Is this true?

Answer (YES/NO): YES